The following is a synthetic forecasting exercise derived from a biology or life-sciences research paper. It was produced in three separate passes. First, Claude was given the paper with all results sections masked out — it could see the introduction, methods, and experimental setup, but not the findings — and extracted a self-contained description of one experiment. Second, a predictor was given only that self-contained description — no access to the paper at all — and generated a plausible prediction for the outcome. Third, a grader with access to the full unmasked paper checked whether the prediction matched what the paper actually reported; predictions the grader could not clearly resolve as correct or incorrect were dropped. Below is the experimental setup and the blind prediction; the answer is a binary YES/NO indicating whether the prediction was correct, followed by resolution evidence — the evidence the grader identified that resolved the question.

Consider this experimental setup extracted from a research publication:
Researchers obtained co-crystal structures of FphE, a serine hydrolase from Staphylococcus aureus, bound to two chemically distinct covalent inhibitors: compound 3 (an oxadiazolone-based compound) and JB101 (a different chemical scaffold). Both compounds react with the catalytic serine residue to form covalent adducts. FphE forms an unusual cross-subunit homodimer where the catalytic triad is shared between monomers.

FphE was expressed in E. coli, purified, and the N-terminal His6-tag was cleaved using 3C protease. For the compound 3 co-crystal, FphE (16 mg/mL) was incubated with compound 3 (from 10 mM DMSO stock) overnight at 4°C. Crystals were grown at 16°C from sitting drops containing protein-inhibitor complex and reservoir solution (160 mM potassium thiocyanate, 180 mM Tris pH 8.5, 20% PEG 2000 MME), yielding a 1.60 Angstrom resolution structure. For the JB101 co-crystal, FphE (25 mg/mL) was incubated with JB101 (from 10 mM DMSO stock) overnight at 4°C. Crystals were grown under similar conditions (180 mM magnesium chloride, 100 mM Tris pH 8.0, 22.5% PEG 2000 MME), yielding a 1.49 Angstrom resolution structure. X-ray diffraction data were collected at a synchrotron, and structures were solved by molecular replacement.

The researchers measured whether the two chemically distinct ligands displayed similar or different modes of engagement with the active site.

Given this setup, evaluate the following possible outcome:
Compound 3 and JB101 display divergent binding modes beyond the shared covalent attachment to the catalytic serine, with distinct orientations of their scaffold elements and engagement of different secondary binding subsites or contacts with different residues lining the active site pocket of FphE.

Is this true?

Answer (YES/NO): YES